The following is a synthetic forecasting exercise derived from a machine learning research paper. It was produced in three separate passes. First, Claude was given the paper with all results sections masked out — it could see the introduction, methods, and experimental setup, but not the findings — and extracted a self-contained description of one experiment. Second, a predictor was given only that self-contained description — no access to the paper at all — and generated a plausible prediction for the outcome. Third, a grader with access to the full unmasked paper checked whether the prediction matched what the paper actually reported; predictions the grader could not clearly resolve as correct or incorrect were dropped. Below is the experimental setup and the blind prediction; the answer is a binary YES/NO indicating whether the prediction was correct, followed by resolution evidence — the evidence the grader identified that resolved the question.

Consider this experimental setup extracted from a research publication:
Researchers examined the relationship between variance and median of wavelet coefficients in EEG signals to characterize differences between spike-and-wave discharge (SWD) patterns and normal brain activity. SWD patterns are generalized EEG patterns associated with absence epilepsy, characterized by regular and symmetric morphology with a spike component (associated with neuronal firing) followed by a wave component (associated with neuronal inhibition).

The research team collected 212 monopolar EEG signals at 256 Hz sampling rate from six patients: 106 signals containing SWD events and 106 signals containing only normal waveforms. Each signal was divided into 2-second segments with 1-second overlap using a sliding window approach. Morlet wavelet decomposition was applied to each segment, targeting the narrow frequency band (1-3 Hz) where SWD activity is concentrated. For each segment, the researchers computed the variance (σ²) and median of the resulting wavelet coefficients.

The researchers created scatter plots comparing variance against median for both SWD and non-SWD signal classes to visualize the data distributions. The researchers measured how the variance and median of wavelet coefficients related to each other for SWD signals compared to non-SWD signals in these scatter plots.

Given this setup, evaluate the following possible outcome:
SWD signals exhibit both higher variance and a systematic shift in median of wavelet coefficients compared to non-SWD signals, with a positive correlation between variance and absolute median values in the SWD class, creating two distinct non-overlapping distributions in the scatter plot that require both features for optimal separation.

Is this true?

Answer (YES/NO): NO